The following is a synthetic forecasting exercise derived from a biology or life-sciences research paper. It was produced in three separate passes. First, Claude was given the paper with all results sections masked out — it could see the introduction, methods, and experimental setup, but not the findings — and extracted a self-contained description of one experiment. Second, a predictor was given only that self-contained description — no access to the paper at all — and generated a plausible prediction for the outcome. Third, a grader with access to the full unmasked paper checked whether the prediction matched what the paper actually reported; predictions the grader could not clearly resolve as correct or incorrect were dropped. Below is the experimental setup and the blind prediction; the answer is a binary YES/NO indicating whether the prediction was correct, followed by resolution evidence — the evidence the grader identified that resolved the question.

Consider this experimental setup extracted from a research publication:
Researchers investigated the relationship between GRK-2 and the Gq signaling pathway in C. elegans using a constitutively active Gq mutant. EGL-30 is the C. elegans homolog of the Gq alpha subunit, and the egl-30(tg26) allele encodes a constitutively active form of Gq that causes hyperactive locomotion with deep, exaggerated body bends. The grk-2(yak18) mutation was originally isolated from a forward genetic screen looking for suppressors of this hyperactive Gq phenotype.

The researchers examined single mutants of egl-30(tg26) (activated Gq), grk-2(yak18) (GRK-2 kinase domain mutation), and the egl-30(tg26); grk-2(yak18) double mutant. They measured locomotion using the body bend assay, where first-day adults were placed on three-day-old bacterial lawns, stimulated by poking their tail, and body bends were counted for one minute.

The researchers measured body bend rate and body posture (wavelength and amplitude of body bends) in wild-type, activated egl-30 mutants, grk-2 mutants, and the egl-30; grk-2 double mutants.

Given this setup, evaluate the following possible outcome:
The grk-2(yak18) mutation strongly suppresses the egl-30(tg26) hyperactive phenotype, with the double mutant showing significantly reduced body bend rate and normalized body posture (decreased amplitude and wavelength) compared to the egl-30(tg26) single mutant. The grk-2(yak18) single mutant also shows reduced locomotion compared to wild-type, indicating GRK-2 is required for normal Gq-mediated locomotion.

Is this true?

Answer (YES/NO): YES